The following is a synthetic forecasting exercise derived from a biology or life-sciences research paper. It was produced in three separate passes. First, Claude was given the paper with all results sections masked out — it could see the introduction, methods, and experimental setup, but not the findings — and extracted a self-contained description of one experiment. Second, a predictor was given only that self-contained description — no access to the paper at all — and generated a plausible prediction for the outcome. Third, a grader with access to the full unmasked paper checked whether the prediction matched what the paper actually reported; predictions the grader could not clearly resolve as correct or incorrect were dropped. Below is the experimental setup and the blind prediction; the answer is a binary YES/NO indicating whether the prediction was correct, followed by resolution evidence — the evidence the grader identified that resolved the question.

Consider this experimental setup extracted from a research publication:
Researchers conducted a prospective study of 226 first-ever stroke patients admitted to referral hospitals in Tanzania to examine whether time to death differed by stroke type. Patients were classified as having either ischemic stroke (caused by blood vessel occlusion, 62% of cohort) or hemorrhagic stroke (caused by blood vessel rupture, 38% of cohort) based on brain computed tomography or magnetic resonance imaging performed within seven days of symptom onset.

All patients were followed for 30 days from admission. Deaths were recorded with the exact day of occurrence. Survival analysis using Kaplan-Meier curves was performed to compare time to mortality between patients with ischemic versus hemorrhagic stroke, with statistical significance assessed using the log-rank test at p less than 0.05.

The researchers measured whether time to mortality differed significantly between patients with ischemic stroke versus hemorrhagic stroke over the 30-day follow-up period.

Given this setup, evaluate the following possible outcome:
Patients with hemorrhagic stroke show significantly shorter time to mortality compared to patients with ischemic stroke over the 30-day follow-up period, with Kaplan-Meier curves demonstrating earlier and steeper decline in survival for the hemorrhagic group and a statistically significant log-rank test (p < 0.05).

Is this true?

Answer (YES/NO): NO